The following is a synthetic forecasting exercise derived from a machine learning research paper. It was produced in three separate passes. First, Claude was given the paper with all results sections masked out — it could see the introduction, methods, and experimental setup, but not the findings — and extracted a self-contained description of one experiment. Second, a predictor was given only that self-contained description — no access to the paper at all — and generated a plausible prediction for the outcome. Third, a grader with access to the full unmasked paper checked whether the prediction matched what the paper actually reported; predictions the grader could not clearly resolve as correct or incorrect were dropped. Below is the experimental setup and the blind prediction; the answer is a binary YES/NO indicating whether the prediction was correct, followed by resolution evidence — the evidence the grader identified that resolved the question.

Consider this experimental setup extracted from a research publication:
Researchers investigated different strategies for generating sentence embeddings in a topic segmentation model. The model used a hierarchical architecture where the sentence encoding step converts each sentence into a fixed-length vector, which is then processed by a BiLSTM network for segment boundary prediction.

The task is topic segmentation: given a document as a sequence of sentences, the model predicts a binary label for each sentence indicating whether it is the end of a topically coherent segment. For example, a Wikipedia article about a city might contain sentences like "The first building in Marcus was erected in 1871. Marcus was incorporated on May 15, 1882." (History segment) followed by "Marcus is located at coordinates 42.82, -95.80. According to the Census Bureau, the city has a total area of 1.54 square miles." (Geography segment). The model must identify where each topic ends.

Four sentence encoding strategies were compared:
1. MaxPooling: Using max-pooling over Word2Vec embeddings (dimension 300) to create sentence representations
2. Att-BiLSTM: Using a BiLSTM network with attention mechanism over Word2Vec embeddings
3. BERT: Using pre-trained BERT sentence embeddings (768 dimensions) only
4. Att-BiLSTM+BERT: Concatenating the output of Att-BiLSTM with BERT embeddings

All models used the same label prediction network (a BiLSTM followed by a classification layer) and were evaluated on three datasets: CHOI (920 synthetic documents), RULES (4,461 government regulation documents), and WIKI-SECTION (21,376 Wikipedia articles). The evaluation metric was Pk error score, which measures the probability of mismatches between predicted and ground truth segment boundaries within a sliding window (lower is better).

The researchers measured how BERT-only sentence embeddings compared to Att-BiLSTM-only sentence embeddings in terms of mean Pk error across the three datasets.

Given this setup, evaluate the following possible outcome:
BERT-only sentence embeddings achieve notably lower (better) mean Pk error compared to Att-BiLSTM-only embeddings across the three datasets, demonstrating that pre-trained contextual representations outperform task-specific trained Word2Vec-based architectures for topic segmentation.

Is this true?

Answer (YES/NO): NO